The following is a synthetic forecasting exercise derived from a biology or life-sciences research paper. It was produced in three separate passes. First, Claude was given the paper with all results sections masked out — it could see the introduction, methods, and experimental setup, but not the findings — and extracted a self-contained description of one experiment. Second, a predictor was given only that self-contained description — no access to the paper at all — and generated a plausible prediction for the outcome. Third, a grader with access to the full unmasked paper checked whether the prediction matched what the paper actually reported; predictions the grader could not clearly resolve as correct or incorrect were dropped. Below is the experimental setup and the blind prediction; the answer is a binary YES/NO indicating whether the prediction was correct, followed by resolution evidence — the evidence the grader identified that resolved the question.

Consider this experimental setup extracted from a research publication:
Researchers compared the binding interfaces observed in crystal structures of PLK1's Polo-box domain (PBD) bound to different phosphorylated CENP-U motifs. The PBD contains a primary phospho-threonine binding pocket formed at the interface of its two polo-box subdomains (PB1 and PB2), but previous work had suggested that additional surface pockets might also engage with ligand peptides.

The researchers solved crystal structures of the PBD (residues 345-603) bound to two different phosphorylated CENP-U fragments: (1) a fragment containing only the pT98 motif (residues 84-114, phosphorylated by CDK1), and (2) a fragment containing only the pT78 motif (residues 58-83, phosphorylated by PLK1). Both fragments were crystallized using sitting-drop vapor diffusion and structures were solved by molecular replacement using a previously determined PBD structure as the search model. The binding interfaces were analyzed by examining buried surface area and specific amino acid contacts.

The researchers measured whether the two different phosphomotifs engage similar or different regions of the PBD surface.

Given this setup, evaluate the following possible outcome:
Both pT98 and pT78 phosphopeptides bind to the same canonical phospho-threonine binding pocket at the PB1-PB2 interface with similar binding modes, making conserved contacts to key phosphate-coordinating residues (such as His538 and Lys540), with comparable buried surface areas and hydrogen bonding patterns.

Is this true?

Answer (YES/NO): NO